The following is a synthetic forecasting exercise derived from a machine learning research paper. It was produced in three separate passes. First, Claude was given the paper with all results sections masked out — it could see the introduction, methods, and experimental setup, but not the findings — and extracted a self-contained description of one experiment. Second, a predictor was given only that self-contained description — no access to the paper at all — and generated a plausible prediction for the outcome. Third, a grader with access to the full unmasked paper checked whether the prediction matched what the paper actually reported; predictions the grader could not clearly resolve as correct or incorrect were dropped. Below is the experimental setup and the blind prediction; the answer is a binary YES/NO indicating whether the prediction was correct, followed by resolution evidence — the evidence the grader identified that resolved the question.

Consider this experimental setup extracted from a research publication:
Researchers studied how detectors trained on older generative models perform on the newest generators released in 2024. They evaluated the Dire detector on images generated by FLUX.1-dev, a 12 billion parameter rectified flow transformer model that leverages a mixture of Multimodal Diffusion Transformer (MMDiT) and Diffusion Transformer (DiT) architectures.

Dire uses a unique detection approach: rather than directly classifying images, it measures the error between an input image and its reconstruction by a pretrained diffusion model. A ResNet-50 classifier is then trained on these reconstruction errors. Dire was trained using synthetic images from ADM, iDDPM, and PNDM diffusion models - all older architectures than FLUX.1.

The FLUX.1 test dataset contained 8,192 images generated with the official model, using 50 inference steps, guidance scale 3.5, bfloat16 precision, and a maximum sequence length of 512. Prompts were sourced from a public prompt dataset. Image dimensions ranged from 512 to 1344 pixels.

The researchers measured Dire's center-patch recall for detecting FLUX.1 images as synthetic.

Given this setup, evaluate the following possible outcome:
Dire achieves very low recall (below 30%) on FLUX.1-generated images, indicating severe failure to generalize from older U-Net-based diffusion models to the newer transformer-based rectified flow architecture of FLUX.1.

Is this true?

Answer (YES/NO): NO